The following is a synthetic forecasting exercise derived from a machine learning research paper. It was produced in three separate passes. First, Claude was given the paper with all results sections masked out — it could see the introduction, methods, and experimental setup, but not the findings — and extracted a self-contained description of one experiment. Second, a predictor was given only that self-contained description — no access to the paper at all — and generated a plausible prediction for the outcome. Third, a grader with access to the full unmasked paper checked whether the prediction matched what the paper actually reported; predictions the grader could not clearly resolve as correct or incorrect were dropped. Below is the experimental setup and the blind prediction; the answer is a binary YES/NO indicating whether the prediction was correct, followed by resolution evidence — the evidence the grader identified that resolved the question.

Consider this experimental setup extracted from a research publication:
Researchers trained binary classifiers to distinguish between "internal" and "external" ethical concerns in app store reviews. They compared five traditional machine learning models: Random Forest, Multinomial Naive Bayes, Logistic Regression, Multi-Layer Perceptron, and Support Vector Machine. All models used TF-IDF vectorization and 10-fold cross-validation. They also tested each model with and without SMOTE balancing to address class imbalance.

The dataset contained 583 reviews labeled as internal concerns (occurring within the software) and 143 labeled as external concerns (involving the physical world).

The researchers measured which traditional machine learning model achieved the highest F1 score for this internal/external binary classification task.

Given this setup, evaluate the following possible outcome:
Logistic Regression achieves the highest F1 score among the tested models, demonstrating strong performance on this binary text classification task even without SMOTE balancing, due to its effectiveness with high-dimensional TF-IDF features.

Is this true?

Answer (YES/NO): YES